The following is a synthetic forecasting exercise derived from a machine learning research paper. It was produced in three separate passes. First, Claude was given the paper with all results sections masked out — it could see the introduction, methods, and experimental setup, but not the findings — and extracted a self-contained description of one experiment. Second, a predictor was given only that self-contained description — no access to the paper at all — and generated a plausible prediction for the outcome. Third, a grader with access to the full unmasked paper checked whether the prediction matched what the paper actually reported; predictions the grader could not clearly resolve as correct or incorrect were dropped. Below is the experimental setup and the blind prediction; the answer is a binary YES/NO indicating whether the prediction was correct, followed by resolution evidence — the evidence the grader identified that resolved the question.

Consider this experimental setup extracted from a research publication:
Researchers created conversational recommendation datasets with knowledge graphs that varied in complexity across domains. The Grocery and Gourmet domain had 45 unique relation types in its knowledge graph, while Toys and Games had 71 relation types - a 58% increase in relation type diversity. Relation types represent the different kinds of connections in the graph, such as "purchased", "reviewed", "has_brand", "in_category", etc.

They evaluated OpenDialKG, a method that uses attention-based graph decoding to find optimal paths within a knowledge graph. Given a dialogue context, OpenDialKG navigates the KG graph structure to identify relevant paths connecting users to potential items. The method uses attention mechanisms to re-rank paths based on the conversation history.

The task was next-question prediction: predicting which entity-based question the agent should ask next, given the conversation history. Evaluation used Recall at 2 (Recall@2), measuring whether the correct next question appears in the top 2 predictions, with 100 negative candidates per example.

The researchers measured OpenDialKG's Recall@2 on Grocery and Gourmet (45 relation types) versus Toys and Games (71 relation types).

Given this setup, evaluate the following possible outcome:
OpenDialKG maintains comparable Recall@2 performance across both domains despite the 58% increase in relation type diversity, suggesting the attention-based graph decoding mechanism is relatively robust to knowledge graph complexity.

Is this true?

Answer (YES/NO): NO